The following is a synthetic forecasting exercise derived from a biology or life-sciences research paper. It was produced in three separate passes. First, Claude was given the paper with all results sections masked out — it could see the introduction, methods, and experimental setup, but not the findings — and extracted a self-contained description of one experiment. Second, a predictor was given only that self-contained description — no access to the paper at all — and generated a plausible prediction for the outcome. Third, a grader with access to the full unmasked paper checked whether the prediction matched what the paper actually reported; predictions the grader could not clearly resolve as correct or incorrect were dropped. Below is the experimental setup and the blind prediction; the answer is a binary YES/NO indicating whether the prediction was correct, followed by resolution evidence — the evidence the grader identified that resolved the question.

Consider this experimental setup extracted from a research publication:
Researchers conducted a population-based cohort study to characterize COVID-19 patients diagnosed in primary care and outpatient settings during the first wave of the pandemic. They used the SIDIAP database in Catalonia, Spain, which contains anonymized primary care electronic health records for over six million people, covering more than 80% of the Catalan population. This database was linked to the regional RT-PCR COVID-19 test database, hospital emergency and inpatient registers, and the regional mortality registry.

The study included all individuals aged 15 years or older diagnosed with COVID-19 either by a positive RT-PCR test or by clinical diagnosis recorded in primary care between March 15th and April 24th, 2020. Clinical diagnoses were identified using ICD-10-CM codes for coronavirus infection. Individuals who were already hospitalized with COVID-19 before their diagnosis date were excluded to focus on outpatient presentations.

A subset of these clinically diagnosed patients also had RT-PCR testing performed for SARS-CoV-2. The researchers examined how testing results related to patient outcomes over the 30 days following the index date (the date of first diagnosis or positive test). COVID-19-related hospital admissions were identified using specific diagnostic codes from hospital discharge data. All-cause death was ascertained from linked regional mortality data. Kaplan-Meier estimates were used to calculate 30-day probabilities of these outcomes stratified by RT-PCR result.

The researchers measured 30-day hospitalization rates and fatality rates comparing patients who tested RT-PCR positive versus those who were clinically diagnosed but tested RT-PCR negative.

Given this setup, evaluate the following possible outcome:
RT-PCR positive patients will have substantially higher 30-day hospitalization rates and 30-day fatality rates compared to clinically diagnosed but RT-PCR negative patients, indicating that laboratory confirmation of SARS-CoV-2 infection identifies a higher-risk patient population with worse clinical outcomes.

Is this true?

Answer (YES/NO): YES